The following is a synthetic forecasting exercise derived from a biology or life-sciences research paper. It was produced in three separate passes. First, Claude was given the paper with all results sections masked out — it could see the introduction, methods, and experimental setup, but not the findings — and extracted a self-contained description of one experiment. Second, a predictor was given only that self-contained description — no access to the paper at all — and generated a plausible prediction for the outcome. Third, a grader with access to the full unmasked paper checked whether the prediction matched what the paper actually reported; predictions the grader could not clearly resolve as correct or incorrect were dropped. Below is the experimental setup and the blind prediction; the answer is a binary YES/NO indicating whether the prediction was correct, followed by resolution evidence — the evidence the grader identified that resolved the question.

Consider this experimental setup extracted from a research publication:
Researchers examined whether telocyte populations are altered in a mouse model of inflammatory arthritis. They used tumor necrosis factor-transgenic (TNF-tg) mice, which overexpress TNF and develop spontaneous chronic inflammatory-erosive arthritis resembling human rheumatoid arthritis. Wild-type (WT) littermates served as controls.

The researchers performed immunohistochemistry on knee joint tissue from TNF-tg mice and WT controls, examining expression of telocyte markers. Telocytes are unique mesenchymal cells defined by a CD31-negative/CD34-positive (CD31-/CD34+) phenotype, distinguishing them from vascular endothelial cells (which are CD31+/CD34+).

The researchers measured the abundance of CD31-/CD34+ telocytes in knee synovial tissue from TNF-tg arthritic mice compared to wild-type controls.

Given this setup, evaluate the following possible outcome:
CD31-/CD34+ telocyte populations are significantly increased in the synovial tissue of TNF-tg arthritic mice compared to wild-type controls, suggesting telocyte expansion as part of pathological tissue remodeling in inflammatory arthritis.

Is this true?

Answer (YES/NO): NO